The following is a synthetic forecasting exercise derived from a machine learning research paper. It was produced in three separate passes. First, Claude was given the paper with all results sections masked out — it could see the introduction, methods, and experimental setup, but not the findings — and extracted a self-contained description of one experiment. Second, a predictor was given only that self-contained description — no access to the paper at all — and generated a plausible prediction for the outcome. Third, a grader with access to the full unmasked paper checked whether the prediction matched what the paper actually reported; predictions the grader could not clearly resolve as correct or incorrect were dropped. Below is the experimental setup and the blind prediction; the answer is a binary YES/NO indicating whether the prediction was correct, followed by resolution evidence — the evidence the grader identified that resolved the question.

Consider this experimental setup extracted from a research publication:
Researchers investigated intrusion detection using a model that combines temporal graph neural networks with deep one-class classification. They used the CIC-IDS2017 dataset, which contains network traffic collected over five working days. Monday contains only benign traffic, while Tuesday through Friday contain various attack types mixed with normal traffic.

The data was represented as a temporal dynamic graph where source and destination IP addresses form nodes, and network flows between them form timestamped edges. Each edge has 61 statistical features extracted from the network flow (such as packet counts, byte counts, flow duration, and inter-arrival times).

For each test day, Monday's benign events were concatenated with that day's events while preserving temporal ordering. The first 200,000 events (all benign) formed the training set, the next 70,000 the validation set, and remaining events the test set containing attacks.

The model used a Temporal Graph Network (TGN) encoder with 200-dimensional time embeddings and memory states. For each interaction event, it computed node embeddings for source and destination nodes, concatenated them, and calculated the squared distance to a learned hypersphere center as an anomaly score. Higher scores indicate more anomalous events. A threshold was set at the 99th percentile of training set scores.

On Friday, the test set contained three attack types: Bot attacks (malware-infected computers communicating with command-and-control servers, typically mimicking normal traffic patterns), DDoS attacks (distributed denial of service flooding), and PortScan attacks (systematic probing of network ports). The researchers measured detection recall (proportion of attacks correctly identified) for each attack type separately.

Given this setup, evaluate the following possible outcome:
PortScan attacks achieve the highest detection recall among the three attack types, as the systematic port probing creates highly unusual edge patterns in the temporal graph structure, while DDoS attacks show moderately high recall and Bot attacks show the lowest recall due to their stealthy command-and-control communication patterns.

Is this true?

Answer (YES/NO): NO